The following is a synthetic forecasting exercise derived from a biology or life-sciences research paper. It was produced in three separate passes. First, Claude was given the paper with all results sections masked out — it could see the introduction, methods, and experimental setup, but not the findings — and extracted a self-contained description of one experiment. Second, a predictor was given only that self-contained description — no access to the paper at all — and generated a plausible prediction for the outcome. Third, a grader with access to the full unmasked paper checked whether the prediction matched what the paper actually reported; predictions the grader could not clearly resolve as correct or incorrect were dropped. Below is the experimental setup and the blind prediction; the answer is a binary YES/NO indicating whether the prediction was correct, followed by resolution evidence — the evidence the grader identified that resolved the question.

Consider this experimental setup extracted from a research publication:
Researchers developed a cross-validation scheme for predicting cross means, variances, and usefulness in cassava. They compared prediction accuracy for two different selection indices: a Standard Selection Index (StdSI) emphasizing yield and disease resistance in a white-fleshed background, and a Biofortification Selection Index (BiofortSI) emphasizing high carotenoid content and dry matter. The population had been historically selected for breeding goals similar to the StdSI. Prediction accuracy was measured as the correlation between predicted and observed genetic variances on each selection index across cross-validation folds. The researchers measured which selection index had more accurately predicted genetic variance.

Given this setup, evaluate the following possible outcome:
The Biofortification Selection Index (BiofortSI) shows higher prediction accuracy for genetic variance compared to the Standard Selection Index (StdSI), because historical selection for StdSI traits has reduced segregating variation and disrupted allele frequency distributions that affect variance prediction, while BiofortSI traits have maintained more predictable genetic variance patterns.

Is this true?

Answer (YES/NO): NO